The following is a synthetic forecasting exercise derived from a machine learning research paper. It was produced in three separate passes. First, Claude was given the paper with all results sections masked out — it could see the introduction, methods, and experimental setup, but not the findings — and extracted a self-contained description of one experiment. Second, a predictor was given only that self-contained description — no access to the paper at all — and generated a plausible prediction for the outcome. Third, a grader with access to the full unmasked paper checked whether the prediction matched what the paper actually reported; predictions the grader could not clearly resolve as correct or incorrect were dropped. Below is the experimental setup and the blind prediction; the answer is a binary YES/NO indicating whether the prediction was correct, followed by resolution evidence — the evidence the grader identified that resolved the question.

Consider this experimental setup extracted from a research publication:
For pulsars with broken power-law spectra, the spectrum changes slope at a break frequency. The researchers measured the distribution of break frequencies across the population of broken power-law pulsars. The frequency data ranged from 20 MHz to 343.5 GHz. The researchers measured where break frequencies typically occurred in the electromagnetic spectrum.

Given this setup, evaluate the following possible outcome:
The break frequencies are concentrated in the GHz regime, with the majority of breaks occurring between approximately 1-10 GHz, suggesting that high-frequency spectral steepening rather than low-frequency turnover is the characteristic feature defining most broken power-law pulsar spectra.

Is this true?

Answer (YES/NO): NO